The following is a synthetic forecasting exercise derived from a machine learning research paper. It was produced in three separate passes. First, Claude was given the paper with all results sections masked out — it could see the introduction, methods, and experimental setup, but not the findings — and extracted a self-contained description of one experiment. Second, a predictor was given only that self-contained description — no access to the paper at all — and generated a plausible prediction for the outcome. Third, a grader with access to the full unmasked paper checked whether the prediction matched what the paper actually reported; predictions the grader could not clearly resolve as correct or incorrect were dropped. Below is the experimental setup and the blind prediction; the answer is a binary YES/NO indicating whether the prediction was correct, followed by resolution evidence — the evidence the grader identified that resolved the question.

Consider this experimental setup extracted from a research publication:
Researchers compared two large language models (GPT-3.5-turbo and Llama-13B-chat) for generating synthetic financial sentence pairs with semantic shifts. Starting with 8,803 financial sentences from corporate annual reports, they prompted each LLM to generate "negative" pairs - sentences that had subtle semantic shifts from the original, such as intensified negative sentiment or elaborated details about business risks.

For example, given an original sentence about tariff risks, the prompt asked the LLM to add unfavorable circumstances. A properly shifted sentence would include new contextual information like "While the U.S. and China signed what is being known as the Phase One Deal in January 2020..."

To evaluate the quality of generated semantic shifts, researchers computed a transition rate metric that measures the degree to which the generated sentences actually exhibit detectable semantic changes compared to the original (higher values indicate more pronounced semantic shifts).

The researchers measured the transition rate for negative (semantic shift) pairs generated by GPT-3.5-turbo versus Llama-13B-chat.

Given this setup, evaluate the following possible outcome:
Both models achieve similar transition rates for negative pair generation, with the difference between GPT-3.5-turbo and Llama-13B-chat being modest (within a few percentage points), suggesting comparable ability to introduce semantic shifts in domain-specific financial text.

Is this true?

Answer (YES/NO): NO